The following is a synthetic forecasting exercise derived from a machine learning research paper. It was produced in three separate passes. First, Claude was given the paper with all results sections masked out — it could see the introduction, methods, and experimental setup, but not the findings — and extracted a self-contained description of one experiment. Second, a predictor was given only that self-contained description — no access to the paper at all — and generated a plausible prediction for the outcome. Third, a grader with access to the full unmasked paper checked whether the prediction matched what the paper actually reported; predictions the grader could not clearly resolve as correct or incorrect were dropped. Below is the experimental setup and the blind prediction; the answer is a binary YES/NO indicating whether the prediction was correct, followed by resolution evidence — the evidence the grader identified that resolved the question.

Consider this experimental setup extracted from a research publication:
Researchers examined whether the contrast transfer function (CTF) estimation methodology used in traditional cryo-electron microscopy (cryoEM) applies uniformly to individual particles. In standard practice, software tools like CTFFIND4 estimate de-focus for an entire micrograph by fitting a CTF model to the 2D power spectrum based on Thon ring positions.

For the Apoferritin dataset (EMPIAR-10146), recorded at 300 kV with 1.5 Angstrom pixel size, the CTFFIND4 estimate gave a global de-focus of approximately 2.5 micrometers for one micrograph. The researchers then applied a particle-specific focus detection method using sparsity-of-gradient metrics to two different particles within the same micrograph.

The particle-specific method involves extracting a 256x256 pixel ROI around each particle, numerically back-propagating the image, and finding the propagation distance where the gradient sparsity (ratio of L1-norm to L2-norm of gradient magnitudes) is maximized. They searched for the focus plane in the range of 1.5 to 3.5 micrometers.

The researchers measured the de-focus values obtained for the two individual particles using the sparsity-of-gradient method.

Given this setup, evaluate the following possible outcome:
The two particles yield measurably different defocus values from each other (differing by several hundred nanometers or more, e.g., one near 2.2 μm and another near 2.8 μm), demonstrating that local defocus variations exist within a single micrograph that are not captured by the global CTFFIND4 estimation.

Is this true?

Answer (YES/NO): NO